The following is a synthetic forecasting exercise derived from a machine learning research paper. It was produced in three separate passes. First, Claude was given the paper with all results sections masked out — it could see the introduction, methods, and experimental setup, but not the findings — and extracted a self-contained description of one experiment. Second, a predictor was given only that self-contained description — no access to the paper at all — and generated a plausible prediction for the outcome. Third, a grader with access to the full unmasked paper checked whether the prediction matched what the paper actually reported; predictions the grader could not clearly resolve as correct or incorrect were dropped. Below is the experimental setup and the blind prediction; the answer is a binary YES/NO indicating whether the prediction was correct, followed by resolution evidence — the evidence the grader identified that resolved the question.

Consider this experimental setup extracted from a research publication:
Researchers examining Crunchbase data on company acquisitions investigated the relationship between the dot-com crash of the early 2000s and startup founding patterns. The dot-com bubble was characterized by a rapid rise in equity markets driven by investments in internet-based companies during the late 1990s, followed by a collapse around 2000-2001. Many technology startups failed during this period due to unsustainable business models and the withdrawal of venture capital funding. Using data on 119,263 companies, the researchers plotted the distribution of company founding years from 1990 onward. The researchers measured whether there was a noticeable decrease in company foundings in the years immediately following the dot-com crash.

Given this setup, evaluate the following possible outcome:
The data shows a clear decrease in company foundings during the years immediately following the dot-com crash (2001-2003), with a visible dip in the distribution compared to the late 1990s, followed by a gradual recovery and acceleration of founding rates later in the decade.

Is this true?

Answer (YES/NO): YES